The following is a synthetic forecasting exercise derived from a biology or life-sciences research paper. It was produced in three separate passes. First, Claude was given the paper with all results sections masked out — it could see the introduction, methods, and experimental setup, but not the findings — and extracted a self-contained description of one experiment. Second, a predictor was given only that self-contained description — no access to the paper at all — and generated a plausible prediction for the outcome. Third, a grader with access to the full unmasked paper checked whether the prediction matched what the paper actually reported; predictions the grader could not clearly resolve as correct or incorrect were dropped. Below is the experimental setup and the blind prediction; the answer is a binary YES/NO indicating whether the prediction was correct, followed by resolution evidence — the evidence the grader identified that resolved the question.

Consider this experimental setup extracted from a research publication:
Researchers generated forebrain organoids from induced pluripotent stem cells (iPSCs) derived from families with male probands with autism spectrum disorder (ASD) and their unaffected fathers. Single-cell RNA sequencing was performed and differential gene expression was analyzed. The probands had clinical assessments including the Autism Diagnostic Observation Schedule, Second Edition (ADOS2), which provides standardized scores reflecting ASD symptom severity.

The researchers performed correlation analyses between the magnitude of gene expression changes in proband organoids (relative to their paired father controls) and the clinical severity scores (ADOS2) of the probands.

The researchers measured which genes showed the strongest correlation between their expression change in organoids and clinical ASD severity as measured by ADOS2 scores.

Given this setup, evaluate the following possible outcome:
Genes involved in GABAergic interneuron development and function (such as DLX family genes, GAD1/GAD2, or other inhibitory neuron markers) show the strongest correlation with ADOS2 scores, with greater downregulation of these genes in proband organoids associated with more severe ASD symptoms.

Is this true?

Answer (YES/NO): NO